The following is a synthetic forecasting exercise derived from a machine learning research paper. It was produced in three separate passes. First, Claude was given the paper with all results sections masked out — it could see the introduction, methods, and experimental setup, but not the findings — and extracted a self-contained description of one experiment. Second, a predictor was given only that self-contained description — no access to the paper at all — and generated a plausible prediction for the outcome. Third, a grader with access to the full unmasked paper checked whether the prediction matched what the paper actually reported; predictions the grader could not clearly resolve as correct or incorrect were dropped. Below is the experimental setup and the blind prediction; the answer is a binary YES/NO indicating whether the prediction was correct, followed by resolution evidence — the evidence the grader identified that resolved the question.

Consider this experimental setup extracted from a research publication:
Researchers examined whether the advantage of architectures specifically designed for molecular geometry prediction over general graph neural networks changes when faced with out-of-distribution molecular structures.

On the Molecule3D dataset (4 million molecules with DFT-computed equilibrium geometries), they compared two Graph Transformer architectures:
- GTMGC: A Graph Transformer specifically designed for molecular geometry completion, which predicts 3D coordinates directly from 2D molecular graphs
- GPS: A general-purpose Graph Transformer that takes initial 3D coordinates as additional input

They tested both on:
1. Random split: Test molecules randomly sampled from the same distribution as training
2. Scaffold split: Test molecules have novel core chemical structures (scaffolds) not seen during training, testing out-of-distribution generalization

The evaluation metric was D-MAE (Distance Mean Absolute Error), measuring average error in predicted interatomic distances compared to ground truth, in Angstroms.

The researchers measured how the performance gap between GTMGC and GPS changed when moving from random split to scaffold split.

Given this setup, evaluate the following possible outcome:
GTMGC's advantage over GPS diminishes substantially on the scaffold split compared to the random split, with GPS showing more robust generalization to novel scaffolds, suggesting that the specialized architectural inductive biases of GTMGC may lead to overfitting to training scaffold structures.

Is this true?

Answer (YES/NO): NO